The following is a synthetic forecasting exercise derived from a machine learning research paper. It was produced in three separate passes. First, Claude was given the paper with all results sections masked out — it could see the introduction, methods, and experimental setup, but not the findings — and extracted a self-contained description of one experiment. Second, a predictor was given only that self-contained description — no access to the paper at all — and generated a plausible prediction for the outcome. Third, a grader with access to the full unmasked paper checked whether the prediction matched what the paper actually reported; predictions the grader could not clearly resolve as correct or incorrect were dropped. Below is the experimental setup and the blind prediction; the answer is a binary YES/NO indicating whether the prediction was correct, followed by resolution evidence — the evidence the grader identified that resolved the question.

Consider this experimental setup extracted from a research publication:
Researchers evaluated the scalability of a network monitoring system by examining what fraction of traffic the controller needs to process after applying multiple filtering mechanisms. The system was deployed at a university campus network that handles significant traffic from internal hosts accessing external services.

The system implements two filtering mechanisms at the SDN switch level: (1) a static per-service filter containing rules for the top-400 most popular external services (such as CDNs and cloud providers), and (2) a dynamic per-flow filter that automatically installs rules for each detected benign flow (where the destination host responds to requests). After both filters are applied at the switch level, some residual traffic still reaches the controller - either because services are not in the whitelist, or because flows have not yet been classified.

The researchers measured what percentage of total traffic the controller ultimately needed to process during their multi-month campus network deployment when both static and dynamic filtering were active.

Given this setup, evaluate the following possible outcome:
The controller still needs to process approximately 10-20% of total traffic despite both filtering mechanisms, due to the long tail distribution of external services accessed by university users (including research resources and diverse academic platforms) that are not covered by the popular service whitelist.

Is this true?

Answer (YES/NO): NO